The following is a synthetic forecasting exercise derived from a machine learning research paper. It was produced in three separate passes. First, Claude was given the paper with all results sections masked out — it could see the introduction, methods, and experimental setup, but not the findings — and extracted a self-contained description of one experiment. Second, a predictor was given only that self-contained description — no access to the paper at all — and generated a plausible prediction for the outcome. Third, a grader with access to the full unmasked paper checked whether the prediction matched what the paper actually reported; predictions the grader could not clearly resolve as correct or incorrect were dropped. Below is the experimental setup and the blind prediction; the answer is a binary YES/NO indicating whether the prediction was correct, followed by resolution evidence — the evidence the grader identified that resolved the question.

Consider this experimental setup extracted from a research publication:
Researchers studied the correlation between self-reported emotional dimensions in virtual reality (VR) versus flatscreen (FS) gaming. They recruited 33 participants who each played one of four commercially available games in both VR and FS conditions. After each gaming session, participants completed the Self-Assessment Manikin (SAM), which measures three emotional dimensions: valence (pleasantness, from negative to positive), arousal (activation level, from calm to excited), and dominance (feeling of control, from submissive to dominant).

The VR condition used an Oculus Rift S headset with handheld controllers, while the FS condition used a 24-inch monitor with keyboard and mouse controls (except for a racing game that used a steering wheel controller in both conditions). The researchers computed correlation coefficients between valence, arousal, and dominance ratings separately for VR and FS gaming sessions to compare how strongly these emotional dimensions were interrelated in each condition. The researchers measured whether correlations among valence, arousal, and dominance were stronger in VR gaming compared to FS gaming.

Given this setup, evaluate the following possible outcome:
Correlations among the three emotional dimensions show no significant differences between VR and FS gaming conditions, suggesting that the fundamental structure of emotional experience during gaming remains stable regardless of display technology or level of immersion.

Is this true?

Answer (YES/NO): NO